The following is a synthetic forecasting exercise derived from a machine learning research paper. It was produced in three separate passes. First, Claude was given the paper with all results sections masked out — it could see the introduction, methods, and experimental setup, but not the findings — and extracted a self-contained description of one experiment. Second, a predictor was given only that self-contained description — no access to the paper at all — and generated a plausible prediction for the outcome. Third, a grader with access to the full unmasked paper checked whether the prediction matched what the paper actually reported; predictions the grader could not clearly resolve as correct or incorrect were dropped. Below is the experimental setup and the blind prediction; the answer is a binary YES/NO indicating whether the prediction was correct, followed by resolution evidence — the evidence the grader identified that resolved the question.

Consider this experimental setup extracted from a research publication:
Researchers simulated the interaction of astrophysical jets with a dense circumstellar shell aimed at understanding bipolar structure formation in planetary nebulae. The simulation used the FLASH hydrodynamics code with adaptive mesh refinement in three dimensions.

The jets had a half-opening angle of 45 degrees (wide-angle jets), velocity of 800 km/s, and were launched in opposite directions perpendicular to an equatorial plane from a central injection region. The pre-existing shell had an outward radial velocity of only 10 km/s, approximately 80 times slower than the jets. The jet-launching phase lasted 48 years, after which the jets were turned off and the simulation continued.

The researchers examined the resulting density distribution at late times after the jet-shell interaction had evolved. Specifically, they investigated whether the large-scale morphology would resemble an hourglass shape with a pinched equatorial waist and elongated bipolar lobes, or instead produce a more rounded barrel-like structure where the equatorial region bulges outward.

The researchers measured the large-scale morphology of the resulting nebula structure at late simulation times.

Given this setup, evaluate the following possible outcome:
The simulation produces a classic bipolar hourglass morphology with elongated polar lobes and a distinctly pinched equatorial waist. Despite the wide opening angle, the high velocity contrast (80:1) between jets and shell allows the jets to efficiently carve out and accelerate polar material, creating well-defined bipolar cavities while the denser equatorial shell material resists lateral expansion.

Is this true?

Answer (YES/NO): NO